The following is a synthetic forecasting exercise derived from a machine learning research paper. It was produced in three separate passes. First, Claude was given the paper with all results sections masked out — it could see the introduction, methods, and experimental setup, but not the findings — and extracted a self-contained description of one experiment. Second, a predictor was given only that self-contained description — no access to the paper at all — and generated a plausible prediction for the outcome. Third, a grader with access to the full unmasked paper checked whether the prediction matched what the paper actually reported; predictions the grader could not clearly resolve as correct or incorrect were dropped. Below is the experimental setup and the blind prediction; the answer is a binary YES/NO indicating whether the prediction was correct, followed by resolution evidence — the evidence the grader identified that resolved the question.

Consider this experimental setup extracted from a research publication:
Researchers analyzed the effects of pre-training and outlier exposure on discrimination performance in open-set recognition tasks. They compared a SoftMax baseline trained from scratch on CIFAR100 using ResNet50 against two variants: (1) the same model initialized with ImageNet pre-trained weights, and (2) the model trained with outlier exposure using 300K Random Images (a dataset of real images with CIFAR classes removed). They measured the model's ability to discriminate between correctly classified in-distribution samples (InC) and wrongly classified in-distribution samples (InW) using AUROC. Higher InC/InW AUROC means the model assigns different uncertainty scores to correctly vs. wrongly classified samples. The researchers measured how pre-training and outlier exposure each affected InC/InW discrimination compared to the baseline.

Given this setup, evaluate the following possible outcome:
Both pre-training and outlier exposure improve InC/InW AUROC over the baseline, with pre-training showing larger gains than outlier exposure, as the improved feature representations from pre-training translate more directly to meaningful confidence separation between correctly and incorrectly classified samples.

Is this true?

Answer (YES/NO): NO